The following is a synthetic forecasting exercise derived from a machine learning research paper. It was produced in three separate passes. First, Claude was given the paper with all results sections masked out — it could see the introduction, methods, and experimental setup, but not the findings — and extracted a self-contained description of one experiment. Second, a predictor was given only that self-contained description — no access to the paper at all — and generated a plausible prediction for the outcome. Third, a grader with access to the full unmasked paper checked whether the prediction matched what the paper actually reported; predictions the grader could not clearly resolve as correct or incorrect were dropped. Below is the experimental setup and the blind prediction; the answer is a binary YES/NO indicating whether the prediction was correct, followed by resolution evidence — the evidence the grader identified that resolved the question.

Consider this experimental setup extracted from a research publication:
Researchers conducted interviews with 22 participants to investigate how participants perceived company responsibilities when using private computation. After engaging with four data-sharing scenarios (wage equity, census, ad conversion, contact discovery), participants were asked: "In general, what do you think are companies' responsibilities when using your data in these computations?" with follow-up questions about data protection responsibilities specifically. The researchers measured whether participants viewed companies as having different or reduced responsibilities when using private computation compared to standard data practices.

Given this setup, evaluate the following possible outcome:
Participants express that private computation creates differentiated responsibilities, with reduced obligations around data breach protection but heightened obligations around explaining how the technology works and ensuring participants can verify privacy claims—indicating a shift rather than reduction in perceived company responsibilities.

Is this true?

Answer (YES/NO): NO